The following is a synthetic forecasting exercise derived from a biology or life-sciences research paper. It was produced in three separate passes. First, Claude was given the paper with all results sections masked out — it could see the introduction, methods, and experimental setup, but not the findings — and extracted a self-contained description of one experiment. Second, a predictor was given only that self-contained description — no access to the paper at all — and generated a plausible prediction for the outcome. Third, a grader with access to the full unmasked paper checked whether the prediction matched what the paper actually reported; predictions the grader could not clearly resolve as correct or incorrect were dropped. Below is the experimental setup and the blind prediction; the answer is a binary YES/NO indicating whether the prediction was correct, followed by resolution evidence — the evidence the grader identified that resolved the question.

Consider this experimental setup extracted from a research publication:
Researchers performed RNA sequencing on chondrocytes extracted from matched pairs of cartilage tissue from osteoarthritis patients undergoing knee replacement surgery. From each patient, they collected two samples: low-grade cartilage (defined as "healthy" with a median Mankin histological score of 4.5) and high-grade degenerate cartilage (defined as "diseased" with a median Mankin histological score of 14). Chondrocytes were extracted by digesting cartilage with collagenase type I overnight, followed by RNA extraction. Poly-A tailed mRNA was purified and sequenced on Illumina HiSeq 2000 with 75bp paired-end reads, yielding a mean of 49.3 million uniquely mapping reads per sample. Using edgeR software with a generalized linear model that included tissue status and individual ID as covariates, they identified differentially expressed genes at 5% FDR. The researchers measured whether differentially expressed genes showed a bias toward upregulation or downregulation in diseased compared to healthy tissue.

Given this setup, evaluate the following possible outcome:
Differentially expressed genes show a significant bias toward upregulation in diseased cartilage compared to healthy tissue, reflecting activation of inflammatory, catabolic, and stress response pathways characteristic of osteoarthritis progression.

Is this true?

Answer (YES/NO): YES